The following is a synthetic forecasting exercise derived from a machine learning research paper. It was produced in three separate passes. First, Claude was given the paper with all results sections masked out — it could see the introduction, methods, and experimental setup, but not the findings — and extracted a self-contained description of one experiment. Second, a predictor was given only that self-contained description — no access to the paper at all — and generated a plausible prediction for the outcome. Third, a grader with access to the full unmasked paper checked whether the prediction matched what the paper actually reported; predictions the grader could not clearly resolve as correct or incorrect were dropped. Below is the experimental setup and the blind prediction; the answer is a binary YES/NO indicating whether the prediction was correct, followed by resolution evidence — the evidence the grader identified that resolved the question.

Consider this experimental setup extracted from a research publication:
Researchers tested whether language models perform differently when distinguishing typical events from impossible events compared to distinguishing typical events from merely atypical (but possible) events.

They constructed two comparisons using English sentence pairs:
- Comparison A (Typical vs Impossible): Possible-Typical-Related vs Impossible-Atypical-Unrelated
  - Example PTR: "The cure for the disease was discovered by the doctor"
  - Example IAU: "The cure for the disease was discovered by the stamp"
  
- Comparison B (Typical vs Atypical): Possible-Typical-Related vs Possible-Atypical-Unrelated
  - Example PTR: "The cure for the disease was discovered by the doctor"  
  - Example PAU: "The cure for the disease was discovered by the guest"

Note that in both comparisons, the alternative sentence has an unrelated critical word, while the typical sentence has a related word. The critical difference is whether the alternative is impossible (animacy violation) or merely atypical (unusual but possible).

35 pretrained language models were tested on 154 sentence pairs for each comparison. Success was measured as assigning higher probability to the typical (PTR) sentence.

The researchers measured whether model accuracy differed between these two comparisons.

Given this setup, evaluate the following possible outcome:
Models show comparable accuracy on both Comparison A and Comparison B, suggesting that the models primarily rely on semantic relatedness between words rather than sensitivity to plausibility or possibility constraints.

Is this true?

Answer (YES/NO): NO